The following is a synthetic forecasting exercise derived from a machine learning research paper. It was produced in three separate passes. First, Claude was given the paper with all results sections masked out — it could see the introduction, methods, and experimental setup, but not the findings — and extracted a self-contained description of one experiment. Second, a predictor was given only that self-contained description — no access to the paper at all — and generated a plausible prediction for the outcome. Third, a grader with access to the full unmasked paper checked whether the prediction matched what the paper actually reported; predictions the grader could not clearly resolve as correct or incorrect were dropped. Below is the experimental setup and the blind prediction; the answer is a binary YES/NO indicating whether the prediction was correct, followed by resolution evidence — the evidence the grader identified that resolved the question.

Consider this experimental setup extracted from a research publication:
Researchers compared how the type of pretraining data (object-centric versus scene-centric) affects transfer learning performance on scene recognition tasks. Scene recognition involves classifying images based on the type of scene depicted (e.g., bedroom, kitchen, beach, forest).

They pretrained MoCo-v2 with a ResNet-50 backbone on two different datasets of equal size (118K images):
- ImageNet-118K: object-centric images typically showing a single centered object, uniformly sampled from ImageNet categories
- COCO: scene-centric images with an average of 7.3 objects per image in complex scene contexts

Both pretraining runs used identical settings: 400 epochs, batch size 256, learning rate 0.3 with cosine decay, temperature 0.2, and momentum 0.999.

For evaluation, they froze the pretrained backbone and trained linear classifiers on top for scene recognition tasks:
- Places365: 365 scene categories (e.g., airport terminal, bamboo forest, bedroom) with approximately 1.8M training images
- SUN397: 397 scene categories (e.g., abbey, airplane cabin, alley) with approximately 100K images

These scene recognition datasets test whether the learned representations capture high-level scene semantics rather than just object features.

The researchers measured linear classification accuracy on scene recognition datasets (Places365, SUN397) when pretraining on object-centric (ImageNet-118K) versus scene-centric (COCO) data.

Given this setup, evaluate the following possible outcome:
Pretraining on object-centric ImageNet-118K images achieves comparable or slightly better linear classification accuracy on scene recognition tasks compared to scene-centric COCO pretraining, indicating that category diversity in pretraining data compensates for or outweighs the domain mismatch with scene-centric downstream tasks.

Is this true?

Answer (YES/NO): NO